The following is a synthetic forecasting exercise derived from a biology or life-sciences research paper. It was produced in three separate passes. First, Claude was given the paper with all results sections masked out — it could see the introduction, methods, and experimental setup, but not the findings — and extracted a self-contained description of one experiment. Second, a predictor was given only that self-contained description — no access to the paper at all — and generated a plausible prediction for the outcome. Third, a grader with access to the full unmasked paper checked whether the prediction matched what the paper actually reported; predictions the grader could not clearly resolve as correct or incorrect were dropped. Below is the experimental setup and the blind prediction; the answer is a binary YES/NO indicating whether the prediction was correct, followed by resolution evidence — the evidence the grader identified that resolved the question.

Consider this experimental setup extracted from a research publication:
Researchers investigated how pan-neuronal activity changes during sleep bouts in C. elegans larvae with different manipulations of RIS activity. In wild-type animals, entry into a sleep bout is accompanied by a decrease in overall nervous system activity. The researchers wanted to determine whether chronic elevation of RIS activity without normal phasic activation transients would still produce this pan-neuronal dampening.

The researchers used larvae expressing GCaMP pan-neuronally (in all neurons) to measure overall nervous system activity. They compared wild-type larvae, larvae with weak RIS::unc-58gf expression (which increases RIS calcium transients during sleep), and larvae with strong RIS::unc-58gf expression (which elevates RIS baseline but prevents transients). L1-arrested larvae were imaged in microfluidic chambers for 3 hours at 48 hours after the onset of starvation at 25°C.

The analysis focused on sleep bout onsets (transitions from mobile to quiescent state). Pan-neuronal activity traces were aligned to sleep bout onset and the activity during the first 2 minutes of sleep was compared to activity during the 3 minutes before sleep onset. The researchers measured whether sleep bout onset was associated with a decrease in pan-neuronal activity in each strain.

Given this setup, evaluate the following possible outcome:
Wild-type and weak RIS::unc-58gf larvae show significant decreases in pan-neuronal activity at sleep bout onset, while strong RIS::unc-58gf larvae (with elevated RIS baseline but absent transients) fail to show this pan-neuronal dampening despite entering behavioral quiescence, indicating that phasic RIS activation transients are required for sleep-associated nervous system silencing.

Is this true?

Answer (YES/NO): NO